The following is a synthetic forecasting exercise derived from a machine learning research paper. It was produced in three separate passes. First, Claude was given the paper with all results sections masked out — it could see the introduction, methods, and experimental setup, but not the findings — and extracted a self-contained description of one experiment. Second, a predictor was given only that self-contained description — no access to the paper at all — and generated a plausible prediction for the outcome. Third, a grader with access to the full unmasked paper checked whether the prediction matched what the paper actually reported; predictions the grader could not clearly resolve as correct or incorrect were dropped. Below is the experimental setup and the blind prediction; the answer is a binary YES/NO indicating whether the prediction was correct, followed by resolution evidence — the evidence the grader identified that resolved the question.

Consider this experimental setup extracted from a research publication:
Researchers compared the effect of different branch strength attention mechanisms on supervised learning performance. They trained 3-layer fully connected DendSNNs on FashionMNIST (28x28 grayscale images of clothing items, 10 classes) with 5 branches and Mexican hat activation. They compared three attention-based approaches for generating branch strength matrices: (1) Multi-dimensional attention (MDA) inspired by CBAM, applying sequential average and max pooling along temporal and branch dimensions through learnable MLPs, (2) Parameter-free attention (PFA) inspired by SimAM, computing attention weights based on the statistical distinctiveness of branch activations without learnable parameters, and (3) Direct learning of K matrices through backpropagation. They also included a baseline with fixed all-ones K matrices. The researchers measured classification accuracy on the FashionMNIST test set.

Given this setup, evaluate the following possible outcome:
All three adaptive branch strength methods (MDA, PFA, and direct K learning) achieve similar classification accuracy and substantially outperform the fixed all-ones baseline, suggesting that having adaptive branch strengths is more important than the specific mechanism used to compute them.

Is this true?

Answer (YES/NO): NO